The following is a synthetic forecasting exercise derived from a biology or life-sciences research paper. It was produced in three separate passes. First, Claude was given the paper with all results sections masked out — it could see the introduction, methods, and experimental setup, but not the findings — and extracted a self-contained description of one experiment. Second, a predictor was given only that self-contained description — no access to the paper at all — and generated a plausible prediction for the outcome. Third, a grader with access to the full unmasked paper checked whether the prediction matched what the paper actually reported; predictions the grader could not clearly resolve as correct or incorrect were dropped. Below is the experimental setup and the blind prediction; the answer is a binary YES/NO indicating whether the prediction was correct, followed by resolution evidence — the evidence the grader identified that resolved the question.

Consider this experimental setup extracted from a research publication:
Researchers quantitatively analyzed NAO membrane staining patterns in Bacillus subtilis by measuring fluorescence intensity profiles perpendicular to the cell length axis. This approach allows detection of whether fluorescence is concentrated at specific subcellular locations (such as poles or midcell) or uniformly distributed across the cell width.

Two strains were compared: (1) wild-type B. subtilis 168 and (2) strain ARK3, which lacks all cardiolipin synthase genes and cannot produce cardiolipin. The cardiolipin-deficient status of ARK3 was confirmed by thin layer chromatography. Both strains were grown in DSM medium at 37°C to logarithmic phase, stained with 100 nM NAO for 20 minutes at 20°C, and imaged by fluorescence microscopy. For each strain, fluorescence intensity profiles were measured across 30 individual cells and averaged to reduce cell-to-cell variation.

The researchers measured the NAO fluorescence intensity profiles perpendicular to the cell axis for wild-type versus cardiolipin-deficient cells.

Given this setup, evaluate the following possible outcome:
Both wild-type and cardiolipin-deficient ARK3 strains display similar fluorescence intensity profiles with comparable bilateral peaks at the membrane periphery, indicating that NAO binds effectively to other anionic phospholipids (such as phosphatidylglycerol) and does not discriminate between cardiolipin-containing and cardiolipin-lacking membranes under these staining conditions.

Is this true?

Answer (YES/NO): YES